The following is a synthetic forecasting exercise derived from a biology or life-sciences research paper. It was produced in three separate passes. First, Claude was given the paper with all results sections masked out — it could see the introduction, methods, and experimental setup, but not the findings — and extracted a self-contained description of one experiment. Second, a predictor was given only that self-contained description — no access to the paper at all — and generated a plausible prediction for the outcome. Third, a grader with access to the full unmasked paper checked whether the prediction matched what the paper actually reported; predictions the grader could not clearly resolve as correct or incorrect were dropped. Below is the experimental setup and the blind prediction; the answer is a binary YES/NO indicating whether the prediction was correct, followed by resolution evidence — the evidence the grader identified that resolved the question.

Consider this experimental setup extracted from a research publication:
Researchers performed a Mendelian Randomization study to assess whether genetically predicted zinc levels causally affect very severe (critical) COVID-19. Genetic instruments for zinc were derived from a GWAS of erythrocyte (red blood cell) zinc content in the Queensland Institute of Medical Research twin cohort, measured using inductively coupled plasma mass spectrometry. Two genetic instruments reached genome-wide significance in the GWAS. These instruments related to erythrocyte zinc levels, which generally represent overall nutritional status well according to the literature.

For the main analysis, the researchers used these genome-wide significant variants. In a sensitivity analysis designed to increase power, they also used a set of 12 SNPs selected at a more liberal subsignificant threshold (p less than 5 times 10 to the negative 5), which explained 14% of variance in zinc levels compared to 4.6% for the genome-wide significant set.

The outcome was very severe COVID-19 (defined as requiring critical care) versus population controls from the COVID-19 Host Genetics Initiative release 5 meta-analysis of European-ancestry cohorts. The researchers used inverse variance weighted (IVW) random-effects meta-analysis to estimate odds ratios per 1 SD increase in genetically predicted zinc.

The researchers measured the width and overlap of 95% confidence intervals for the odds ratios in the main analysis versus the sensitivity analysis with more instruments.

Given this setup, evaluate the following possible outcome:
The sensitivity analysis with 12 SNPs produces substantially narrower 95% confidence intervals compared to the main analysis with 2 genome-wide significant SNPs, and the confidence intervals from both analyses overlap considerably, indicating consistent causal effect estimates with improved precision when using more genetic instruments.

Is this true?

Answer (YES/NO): NO